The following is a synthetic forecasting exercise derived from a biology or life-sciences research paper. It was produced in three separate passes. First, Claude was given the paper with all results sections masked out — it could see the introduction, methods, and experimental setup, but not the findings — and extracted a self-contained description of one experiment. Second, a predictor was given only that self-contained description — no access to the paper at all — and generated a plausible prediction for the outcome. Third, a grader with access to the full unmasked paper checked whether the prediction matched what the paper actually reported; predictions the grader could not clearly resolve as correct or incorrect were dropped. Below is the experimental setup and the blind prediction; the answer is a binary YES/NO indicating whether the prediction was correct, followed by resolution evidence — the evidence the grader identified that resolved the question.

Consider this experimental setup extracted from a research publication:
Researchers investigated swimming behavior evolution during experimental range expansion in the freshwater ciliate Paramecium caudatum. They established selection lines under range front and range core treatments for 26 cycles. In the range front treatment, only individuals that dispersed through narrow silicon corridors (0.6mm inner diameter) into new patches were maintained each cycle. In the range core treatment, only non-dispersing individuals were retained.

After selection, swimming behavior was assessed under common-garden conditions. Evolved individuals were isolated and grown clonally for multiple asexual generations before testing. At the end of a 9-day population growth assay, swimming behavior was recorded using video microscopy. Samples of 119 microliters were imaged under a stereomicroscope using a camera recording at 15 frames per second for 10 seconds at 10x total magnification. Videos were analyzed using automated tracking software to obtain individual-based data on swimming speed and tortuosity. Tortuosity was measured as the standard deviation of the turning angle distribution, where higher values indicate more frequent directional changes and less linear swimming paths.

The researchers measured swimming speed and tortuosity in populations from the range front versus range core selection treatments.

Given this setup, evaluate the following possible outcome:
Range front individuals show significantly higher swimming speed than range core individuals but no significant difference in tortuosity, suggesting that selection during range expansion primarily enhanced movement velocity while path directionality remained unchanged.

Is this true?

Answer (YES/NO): NO